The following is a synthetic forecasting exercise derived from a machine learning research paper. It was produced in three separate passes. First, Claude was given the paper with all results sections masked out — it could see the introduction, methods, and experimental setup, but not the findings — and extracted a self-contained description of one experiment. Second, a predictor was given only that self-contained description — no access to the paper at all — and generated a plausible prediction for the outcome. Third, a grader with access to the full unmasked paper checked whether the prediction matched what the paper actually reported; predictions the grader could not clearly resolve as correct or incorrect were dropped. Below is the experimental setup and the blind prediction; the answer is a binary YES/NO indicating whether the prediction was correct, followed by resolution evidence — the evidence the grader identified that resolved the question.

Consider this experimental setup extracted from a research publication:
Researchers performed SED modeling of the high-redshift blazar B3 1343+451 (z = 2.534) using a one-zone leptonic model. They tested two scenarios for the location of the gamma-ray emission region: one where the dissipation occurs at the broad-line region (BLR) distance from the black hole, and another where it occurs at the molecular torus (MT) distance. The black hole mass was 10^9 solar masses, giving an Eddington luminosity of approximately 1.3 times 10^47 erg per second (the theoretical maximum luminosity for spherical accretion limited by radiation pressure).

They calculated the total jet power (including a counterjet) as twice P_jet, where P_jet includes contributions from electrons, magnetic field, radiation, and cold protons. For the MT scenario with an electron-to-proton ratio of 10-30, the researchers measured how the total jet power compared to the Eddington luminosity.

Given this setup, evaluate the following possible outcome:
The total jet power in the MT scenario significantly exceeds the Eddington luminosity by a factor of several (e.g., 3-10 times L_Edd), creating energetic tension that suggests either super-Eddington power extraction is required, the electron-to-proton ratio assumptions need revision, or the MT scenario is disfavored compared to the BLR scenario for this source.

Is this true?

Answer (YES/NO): NO